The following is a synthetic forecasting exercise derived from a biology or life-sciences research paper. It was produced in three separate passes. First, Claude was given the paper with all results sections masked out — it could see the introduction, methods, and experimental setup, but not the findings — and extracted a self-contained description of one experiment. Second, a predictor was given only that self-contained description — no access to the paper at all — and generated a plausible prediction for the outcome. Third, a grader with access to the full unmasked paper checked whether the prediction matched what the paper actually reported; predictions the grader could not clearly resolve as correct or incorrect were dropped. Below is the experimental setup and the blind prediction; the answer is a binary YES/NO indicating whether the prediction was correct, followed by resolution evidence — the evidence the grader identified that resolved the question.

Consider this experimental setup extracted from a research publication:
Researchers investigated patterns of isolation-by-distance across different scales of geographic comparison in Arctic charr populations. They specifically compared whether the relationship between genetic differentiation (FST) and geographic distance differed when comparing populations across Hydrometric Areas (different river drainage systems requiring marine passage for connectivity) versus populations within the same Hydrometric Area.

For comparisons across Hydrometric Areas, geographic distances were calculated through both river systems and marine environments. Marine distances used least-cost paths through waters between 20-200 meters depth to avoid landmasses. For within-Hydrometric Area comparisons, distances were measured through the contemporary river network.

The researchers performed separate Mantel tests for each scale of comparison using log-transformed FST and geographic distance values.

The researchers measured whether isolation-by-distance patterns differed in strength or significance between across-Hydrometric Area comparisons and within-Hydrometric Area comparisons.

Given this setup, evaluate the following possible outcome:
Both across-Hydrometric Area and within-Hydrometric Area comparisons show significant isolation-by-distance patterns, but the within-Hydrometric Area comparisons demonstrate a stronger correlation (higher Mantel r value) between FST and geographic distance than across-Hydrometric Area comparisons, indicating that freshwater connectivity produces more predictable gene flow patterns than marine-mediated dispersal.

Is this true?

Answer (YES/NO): NO